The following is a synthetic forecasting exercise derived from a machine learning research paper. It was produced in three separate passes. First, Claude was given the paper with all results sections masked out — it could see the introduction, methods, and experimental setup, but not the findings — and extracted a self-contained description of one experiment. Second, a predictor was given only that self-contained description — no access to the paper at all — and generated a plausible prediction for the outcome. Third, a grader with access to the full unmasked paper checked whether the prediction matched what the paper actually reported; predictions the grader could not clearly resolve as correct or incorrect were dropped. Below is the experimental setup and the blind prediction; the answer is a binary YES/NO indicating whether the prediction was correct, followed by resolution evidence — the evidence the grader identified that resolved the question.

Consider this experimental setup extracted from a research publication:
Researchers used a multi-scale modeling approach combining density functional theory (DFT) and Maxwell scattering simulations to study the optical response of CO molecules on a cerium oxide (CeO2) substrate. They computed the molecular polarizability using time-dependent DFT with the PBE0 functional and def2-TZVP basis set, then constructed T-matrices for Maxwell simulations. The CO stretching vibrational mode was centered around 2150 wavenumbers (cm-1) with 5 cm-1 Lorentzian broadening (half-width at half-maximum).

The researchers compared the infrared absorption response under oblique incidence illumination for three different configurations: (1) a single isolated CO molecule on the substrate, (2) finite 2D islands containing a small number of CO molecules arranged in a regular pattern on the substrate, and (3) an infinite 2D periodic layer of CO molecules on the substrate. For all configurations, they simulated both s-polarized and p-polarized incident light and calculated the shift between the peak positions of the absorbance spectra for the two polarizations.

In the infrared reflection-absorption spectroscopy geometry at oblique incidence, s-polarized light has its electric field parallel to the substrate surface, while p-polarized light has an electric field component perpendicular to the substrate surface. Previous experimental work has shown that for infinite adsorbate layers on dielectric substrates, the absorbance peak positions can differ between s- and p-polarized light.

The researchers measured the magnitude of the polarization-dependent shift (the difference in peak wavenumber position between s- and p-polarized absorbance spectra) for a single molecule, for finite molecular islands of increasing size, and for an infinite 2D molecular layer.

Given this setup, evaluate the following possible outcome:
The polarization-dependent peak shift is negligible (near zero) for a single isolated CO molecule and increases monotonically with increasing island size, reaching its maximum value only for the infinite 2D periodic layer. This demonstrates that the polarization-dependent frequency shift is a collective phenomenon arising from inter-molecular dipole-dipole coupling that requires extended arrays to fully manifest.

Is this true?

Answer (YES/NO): YES